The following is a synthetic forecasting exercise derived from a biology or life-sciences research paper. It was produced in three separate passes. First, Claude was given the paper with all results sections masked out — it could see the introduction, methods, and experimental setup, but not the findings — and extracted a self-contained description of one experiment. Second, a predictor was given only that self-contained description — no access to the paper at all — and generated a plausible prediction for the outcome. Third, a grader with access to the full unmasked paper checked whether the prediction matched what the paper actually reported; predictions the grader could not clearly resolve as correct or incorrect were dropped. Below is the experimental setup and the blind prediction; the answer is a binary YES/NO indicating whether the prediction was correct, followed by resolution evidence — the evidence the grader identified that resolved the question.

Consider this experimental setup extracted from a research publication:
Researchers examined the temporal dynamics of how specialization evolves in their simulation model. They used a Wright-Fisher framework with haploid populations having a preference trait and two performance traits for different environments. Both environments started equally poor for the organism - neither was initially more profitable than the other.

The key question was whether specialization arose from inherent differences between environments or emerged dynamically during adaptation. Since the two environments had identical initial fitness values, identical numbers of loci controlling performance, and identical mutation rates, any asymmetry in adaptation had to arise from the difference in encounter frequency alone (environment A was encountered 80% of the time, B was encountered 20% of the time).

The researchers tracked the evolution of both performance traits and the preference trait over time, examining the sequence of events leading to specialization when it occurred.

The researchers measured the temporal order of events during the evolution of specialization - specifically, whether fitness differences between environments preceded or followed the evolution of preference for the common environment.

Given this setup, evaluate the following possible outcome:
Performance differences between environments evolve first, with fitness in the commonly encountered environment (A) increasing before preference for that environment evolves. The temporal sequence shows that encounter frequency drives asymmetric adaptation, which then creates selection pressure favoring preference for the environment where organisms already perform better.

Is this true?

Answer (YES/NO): YES